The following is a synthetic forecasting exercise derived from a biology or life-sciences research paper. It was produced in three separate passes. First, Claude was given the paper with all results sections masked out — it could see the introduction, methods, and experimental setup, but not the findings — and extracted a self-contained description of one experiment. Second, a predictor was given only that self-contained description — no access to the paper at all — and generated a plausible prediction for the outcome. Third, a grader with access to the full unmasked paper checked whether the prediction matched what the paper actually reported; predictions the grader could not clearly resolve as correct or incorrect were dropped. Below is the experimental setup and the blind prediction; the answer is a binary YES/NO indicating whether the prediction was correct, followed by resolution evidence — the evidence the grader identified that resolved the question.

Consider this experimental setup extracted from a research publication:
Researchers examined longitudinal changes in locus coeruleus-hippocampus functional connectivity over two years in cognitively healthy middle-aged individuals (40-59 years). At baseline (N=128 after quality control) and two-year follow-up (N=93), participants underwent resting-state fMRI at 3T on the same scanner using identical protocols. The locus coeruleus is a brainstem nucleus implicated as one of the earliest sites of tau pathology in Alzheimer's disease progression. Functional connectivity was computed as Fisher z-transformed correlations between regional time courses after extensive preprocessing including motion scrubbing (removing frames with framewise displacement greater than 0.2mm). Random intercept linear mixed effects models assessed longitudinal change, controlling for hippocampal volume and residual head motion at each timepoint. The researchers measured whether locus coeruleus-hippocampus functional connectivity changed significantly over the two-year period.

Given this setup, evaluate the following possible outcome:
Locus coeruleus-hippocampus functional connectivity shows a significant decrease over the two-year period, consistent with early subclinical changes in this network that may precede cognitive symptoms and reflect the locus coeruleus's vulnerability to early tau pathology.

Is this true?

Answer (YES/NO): YES